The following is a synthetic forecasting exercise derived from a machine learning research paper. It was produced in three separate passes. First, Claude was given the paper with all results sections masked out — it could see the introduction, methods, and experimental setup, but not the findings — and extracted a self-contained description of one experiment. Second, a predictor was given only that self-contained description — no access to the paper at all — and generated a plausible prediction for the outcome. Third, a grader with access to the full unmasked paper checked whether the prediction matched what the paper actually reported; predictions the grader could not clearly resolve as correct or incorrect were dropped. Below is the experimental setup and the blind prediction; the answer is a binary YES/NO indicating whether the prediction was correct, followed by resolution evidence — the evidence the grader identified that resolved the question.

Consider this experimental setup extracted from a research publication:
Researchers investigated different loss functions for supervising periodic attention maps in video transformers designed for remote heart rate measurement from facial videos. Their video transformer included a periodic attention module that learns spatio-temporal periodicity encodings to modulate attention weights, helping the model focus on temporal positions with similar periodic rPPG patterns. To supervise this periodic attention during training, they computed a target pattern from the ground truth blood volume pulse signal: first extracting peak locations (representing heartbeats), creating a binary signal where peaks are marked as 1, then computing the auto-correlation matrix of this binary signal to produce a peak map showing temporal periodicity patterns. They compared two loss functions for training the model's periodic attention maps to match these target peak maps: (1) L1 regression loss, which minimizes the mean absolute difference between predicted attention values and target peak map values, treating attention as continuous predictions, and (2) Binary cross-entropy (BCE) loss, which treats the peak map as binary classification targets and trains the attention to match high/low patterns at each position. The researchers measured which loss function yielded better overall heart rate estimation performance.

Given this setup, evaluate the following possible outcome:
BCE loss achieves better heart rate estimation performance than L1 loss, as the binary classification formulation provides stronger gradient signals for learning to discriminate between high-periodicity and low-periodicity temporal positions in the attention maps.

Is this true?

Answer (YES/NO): YES